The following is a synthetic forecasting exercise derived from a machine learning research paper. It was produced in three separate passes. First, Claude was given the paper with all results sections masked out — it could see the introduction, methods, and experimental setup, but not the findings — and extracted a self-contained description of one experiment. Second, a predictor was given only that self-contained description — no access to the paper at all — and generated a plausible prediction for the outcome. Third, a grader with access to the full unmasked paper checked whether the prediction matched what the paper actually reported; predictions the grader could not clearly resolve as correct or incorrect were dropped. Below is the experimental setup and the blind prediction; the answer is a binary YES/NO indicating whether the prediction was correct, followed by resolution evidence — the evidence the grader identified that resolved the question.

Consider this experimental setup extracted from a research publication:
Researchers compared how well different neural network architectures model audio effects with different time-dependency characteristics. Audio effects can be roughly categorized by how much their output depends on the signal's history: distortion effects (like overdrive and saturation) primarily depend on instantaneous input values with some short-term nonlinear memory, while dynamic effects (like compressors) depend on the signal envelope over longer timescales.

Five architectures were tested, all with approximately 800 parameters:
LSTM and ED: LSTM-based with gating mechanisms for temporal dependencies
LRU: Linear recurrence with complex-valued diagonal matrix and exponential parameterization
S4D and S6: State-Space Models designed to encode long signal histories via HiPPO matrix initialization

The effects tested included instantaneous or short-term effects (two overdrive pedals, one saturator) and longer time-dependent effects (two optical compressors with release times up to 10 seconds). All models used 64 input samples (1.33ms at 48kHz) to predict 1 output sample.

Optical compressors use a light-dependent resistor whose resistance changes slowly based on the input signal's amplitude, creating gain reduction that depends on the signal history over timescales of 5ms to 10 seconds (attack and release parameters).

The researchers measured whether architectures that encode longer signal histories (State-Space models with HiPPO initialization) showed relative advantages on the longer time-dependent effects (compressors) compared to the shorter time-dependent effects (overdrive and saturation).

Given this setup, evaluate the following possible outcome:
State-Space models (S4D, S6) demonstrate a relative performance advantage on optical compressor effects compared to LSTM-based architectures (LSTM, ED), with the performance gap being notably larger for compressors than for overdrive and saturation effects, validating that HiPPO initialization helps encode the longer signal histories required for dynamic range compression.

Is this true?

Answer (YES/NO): NO